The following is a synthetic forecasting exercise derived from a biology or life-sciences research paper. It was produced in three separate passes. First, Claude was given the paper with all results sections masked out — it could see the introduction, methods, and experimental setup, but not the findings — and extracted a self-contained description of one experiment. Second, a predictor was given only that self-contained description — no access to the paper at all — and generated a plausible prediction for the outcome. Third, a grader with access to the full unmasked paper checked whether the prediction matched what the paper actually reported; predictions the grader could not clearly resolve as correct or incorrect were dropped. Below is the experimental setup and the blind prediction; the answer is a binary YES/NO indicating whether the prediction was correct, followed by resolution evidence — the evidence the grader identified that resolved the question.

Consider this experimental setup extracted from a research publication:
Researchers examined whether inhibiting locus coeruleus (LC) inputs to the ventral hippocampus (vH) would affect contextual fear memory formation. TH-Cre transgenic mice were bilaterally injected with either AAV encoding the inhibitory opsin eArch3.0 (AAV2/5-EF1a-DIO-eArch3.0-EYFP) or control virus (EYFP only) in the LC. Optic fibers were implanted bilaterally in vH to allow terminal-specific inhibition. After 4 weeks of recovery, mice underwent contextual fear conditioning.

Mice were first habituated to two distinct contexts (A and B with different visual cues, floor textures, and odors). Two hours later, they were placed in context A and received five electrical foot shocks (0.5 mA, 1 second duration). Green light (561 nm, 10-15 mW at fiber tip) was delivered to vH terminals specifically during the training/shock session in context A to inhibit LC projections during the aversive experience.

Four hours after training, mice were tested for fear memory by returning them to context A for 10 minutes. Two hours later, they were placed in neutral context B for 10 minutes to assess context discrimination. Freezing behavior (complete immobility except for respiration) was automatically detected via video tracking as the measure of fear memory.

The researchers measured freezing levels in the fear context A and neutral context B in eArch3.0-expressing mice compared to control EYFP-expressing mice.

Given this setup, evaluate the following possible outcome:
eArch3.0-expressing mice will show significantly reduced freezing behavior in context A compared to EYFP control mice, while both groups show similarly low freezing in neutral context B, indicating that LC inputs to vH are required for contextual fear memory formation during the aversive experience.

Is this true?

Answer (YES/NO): NO